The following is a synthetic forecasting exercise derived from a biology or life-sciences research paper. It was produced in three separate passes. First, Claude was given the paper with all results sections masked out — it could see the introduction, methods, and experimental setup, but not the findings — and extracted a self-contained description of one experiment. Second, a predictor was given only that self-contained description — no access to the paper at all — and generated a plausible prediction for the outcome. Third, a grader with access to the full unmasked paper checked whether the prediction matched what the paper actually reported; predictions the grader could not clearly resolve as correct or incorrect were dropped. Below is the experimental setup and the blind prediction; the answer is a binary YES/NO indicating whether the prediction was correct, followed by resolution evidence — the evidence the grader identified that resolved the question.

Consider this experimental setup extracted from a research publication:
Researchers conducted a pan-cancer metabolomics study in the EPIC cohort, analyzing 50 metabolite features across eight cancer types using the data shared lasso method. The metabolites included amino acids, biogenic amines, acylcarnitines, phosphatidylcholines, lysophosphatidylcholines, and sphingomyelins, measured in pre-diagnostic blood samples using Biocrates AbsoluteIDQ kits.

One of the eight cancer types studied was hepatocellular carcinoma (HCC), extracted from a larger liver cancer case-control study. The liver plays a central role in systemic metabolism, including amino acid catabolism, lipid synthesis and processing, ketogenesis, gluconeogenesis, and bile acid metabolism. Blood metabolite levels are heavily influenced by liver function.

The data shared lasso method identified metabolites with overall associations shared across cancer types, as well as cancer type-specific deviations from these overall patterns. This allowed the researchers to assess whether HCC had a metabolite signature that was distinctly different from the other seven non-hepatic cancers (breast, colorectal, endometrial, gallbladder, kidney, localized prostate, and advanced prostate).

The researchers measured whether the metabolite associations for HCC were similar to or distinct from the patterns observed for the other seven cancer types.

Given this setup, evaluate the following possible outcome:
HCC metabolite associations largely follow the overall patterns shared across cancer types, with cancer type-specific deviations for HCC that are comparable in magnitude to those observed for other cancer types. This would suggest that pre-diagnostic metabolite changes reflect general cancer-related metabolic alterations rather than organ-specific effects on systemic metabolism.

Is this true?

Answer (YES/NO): YES